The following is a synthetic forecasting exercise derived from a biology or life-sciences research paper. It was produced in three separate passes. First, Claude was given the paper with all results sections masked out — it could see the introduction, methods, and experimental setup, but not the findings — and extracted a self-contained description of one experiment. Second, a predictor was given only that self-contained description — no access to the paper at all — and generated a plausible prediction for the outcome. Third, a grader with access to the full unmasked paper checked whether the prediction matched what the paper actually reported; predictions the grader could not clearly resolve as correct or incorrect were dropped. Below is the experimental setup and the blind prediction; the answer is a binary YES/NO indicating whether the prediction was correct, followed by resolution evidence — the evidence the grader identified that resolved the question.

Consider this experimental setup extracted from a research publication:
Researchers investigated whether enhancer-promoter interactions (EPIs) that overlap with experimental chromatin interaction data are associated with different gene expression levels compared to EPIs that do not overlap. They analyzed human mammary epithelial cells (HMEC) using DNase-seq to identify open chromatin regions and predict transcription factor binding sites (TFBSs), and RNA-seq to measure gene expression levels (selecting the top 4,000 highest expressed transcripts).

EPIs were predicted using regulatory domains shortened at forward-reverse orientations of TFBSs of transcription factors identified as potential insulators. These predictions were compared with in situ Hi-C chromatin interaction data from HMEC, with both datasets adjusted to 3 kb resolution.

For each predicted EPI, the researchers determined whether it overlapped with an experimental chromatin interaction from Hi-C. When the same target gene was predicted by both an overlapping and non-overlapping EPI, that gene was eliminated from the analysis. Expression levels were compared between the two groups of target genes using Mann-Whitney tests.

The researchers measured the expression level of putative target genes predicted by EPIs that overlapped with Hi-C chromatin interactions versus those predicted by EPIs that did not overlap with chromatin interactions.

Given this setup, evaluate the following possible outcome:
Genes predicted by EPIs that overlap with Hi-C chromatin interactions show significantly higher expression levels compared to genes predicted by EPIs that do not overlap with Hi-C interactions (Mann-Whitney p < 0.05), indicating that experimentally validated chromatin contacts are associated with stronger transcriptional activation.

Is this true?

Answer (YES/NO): NO